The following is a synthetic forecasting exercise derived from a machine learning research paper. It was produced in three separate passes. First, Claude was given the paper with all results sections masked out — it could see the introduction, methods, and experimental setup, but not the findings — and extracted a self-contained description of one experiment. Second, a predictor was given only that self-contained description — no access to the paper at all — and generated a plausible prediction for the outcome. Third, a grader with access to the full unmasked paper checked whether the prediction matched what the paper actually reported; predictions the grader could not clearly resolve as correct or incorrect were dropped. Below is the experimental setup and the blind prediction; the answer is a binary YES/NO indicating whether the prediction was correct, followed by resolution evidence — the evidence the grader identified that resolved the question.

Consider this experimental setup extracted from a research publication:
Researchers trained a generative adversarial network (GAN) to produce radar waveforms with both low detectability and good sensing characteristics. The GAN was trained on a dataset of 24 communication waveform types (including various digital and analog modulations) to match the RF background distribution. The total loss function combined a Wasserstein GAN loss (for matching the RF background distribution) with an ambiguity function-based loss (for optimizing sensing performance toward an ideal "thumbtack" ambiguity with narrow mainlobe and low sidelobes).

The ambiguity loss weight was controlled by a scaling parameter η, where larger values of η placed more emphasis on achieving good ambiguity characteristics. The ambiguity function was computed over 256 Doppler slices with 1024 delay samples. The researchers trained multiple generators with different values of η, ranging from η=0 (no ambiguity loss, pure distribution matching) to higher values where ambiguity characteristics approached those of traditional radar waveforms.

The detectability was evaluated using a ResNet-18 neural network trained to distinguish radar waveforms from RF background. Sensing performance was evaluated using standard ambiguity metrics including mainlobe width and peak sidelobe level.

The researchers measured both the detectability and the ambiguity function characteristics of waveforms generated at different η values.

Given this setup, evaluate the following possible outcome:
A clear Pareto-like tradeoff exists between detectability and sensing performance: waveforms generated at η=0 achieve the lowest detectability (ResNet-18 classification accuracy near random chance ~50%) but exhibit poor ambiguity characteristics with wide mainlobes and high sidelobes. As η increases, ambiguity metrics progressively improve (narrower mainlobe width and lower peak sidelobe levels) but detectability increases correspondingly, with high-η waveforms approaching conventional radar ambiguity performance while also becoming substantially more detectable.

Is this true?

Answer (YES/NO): NO